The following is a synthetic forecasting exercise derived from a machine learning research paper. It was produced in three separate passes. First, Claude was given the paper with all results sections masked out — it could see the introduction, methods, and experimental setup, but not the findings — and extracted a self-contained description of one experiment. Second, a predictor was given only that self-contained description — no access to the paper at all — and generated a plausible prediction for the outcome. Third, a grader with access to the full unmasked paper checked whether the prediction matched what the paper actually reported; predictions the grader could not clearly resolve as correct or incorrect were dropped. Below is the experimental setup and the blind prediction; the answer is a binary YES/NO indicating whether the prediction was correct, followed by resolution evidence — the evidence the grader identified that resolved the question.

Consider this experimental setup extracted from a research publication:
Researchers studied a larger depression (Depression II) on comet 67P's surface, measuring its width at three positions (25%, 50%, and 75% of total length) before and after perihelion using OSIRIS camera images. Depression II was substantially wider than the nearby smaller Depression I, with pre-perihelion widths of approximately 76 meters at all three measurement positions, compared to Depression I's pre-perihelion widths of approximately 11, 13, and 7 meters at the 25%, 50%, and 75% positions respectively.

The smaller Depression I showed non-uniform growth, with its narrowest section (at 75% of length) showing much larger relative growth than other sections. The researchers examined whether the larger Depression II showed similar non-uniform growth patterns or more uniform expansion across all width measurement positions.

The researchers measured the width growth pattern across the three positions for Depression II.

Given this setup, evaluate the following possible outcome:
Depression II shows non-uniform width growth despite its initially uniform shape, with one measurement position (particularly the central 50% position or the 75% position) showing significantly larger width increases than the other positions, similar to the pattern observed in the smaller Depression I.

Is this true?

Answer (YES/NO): NO